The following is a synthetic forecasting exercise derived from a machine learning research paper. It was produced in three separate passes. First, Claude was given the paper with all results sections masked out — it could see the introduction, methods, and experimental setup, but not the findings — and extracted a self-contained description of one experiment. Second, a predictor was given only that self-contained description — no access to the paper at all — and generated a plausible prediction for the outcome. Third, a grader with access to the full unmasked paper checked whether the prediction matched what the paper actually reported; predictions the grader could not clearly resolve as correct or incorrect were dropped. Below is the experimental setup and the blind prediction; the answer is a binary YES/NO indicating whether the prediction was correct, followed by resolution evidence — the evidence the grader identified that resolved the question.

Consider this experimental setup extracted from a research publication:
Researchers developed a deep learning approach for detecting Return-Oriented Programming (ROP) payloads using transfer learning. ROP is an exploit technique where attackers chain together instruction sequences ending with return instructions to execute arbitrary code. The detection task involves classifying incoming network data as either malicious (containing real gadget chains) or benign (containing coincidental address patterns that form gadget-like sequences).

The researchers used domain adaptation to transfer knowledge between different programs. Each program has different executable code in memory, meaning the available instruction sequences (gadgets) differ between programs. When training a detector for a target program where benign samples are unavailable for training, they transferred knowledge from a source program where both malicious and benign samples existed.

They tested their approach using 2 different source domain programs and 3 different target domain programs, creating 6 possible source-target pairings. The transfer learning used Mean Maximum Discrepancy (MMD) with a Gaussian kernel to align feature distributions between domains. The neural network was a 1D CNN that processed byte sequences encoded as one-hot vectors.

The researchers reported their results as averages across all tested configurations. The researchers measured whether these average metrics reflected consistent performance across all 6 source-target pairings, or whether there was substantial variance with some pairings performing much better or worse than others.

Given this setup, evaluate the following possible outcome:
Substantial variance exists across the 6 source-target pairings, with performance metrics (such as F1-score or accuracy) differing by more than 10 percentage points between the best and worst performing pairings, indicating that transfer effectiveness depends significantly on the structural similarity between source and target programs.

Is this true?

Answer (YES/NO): NO